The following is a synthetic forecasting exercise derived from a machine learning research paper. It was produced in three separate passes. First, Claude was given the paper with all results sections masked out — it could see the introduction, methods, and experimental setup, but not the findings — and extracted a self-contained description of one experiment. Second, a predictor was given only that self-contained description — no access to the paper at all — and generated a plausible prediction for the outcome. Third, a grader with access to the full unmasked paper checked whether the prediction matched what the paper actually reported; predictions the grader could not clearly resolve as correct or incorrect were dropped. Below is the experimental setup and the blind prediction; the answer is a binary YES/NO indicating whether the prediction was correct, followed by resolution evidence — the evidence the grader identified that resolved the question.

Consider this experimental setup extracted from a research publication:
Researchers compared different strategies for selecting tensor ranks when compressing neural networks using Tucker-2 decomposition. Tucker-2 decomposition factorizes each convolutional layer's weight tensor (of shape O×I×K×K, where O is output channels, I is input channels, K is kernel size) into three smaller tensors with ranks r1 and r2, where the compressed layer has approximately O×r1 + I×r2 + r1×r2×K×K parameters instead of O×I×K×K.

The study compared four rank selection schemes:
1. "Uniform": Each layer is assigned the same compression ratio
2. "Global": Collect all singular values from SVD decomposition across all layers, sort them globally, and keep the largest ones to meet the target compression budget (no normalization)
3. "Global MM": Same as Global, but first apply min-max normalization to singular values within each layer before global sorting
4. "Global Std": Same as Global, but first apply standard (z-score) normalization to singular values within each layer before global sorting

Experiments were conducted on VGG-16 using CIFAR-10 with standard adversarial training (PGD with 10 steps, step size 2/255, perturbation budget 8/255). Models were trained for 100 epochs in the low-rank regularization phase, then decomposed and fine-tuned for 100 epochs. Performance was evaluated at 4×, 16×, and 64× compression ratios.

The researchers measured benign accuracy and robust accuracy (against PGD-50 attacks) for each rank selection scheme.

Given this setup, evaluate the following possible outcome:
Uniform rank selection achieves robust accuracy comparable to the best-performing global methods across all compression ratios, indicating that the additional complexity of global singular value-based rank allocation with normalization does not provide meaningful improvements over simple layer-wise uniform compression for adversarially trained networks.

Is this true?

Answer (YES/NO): NO